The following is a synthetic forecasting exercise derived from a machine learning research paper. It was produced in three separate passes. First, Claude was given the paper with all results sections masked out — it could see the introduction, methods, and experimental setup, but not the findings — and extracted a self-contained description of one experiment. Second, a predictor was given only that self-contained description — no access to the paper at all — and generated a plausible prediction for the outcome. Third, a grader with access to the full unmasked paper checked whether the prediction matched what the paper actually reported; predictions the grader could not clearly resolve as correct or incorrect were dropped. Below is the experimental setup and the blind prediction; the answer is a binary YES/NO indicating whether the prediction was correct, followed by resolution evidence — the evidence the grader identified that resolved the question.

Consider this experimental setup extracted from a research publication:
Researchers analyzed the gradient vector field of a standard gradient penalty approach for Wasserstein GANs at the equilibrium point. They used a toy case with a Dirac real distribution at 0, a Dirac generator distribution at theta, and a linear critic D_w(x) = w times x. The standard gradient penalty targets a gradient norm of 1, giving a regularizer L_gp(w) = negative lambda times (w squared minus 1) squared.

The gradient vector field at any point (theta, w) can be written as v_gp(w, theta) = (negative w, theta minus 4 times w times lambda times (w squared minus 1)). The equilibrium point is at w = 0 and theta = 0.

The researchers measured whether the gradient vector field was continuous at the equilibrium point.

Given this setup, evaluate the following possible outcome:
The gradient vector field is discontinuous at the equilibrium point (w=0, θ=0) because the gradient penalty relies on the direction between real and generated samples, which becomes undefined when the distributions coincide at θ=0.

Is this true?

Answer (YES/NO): YES